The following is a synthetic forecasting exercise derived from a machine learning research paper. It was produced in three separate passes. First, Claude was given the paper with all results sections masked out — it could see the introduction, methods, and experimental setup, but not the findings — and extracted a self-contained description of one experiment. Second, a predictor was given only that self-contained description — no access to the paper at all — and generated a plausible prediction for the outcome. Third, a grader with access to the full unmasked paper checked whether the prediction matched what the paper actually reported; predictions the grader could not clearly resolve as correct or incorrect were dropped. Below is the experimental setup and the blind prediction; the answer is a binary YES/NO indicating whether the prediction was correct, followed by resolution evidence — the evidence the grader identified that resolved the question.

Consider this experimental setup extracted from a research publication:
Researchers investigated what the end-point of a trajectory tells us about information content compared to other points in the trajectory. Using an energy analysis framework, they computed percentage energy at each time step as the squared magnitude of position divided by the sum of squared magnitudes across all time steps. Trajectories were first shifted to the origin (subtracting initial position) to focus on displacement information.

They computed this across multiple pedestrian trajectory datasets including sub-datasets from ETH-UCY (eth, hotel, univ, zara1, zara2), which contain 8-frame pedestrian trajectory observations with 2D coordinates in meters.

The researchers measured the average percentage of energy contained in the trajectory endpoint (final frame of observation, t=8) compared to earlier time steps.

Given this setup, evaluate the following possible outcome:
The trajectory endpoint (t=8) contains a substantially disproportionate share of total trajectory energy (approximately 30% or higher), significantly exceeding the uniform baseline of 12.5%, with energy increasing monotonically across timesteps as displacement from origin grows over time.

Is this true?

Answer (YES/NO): YES